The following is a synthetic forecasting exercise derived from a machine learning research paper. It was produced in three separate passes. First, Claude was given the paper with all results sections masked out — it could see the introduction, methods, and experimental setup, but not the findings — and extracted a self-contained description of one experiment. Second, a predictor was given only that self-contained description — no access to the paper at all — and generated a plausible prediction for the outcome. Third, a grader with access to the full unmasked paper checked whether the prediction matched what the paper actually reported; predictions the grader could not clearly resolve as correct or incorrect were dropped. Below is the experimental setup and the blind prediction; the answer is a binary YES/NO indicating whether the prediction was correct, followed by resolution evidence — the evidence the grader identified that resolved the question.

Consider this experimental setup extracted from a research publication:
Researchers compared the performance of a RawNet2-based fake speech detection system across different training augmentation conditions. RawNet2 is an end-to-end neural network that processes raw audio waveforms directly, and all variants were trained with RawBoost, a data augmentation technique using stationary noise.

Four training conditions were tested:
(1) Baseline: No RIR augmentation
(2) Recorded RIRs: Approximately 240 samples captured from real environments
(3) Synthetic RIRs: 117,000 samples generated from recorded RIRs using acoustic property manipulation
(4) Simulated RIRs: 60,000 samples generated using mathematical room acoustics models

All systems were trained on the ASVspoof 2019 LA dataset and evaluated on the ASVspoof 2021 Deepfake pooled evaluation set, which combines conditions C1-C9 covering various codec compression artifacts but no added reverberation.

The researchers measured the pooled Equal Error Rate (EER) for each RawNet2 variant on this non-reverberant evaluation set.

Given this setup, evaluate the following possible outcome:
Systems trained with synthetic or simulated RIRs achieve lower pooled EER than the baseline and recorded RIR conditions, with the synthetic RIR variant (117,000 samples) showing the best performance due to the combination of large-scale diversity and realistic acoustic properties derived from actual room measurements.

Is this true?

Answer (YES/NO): NO